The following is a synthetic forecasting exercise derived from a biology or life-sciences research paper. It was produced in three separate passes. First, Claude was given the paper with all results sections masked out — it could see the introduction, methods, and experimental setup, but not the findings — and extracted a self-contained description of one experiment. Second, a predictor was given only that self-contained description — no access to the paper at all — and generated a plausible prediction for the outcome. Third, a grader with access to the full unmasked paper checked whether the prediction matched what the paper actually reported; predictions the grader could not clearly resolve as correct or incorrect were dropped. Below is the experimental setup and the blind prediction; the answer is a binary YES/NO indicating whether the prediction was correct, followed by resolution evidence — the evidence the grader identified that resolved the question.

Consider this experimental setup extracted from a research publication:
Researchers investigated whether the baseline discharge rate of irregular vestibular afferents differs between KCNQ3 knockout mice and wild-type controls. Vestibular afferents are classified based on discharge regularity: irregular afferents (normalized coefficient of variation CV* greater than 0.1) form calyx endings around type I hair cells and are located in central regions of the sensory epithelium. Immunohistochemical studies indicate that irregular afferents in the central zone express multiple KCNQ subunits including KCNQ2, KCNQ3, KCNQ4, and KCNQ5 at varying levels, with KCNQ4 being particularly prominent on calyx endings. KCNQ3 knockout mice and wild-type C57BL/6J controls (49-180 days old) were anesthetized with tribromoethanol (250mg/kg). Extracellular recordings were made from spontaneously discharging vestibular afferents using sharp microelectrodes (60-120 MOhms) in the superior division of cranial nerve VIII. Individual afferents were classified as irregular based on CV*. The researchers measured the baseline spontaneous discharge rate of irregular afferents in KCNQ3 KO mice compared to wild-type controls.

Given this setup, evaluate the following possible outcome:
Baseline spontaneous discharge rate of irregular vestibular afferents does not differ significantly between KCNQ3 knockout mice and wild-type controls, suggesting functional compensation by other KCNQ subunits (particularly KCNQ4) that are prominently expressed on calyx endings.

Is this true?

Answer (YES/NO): NO